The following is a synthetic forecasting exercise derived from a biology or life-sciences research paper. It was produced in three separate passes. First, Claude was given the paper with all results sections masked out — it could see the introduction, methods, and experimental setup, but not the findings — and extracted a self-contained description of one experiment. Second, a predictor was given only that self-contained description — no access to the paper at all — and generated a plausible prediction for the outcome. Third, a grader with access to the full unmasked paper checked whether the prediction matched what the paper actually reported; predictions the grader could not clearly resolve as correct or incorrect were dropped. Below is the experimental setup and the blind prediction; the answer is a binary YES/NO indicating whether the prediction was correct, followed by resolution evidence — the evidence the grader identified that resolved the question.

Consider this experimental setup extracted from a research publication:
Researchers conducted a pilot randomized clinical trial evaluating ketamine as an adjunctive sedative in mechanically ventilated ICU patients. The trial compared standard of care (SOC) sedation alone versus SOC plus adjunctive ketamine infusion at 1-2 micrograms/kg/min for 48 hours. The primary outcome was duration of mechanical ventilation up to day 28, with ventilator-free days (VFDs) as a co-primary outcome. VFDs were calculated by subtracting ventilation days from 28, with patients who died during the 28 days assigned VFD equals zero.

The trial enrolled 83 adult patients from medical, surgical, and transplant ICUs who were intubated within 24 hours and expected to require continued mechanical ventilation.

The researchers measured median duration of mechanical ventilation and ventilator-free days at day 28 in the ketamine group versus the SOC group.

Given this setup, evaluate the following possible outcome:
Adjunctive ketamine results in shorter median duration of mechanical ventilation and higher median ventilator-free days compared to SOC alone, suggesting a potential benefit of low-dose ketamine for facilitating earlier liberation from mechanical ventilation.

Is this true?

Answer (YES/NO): NO